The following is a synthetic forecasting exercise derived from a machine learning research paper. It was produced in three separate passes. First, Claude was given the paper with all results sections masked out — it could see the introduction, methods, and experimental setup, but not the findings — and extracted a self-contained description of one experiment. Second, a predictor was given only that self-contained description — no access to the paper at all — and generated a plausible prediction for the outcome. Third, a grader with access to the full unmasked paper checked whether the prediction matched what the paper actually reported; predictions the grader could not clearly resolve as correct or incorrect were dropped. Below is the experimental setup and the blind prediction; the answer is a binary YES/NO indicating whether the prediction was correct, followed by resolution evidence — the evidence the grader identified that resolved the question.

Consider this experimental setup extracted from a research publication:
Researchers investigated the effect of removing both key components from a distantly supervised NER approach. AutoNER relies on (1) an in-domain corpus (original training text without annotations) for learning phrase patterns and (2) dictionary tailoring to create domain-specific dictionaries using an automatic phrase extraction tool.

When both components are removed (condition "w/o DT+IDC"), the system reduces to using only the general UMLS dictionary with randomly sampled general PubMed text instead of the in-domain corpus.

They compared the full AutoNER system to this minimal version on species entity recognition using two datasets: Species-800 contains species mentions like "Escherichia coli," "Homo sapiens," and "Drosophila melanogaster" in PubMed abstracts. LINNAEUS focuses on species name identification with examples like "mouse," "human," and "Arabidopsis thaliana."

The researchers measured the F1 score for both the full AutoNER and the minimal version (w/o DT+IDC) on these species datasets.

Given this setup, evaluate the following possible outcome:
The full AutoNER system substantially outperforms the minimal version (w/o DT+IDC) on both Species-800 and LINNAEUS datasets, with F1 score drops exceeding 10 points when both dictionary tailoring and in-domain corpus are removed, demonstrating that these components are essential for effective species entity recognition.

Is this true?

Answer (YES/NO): YES